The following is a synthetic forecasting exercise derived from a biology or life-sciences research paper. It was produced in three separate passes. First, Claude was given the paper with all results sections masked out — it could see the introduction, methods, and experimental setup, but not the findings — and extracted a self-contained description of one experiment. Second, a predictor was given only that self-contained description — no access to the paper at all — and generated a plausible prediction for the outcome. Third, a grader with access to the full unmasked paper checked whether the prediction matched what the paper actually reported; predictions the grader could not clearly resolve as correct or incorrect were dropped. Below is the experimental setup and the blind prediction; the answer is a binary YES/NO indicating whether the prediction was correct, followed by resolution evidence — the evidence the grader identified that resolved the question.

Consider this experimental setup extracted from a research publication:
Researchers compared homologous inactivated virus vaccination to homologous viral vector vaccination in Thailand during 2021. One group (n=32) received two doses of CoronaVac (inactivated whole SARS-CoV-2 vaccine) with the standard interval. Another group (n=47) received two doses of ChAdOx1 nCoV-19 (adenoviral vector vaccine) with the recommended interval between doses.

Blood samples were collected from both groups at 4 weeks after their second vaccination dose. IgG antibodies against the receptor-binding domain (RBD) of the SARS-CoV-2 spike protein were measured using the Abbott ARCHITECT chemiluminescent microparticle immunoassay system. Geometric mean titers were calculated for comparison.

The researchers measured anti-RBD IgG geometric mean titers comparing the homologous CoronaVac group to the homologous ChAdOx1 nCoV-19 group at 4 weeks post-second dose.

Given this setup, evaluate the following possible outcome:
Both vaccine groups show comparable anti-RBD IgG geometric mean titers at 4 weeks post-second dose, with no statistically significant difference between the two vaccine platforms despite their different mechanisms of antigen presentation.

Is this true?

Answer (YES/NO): NO